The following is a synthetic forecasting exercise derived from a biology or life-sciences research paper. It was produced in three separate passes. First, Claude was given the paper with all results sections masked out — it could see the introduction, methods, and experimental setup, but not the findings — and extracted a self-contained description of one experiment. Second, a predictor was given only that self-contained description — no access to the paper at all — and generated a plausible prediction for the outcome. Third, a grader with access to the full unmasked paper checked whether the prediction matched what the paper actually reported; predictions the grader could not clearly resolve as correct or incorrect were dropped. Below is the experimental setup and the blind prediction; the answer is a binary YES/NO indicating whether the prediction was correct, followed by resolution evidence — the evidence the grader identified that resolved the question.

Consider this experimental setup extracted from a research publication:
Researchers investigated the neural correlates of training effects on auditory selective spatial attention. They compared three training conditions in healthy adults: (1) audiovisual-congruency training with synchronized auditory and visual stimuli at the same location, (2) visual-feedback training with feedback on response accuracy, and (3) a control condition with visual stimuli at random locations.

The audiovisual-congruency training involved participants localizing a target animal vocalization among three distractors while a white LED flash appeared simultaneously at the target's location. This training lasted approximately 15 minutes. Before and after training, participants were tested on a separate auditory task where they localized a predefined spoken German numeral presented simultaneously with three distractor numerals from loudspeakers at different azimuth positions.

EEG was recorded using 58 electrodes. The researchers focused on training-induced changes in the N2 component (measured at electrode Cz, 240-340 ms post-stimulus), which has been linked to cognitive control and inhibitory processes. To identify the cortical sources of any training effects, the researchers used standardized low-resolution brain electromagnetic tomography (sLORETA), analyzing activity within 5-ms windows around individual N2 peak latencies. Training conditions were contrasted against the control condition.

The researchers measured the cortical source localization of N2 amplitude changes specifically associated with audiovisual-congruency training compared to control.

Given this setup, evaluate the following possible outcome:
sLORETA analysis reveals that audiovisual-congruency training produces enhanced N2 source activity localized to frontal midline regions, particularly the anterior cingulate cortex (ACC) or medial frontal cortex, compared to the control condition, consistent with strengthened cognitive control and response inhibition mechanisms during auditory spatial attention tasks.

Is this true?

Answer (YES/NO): NO